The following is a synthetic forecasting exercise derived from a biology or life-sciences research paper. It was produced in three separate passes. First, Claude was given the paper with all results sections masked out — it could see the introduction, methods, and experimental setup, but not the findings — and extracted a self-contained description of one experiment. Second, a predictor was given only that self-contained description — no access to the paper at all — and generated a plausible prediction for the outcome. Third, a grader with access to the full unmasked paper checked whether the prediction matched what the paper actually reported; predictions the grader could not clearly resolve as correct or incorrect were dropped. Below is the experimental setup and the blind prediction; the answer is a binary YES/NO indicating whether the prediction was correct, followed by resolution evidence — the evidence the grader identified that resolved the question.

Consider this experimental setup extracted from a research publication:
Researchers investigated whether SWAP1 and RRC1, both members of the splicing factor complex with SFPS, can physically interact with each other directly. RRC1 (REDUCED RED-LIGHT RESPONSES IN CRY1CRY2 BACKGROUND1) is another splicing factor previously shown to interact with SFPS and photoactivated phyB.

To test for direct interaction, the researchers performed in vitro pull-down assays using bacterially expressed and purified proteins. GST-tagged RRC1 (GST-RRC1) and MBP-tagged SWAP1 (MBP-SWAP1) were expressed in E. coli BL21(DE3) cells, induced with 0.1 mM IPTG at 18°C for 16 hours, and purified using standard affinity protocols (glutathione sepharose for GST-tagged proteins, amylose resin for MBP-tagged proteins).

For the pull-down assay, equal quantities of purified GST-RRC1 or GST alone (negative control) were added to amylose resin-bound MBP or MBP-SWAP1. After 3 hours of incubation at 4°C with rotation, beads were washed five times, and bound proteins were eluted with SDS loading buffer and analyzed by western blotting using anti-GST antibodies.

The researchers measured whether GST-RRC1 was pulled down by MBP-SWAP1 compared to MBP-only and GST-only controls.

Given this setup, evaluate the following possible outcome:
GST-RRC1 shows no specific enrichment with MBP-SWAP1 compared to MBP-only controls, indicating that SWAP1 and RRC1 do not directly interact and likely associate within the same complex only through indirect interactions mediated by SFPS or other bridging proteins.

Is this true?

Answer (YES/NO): NO